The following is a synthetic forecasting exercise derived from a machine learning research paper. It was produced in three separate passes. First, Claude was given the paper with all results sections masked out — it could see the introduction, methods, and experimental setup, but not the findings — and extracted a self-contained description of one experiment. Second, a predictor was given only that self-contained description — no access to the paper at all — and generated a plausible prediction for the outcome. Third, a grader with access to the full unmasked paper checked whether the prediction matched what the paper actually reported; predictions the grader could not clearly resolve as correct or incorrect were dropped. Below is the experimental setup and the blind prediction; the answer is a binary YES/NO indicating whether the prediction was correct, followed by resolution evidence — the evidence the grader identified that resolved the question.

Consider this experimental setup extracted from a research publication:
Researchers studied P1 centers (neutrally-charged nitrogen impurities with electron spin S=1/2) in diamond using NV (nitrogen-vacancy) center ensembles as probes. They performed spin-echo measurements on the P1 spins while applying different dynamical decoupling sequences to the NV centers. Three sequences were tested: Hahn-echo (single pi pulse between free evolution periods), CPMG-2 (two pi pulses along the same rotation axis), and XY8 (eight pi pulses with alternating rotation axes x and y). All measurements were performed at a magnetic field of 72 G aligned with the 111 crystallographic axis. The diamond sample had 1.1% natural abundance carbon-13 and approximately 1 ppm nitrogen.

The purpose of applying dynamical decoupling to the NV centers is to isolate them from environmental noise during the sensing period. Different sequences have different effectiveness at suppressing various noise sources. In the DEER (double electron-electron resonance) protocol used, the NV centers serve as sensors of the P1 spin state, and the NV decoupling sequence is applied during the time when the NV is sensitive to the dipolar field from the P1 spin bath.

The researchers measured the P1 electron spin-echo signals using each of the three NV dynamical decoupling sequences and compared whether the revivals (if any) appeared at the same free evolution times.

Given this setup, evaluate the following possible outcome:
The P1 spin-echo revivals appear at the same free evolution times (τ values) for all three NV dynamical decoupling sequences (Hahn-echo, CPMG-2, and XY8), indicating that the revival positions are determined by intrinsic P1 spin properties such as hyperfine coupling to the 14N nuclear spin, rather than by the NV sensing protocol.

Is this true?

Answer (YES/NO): NO